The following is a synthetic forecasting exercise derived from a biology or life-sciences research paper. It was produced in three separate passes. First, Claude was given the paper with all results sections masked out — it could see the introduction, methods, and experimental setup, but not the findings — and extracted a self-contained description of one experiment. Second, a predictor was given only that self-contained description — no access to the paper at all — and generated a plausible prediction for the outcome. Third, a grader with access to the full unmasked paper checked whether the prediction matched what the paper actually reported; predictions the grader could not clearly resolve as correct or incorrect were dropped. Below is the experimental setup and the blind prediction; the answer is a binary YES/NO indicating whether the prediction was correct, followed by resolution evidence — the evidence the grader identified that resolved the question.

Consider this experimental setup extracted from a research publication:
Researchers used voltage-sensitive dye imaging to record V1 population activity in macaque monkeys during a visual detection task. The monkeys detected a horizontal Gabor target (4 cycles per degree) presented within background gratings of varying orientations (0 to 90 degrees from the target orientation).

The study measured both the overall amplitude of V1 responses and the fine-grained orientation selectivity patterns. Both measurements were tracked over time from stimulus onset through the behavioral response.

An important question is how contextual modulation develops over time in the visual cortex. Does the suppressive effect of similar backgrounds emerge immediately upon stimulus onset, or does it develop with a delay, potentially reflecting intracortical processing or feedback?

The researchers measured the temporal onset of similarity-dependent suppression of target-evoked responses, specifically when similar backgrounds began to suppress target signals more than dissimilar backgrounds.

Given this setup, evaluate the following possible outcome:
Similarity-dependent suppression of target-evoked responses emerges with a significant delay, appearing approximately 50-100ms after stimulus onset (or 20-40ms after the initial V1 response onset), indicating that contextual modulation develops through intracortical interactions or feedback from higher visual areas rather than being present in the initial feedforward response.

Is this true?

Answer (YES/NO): NO